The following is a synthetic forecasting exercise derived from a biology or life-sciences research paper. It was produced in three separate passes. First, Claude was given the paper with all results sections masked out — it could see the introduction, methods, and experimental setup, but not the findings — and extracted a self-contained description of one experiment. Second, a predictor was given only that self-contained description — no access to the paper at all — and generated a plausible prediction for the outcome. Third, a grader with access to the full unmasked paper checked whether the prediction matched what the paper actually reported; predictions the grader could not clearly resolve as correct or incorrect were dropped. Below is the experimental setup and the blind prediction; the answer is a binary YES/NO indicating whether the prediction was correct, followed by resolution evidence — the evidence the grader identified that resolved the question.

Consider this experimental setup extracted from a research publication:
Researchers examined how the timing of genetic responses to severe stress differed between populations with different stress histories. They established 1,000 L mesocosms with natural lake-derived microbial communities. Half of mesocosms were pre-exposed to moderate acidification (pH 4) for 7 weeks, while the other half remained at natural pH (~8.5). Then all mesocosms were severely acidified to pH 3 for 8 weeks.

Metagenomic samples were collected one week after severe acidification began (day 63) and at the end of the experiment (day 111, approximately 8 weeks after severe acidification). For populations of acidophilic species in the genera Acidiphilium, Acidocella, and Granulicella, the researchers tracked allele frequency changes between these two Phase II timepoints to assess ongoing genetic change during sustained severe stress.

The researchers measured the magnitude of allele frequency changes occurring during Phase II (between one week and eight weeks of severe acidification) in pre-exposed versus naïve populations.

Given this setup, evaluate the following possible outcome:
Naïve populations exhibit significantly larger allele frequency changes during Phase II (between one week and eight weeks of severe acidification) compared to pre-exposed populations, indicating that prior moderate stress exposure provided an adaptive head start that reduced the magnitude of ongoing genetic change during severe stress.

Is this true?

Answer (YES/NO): YES